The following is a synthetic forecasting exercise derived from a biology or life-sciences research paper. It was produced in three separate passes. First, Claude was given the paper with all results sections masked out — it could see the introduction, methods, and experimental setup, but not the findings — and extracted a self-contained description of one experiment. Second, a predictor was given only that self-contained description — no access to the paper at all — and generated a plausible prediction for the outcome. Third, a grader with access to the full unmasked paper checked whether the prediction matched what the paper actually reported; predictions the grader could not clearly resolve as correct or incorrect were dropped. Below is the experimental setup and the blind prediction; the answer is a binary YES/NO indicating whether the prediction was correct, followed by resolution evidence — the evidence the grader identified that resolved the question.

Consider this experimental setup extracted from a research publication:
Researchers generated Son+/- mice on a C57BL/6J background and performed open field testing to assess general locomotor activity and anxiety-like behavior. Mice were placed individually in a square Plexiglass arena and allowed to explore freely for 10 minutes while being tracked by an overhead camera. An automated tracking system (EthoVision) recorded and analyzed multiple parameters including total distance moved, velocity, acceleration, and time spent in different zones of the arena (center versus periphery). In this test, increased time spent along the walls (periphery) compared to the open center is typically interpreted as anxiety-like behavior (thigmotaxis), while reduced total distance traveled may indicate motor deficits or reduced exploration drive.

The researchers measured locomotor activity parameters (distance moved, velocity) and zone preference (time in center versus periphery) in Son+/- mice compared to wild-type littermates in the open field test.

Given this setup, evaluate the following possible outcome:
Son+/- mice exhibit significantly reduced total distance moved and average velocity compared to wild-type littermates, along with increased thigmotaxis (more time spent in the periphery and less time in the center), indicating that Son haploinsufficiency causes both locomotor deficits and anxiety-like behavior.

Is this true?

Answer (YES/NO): NO